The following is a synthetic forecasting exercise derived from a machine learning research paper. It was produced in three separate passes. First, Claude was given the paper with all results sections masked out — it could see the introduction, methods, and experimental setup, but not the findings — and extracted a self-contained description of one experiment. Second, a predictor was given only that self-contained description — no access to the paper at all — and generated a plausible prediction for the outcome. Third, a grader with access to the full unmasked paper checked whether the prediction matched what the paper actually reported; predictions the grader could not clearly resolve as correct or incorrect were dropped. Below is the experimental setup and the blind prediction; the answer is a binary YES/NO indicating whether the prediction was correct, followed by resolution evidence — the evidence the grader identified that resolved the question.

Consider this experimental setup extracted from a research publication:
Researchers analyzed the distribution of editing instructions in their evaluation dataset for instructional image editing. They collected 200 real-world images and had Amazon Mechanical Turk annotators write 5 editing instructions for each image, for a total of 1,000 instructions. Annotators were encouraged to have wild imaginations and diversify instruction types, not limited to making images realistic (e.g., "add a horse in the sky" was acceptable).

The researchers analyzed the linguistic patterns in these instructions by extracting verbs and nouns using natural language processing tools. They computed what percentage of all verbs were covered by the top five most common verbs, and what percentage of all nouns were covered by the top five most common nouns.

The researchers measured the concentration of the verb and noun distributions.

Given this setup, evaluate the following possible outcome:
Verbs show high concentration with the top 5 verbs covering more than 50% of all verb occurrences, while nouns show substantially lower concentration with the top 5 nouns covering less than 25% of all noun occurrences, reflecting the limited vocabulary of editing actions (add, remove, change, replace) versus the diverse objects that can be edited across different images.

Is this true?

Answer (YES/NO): YES